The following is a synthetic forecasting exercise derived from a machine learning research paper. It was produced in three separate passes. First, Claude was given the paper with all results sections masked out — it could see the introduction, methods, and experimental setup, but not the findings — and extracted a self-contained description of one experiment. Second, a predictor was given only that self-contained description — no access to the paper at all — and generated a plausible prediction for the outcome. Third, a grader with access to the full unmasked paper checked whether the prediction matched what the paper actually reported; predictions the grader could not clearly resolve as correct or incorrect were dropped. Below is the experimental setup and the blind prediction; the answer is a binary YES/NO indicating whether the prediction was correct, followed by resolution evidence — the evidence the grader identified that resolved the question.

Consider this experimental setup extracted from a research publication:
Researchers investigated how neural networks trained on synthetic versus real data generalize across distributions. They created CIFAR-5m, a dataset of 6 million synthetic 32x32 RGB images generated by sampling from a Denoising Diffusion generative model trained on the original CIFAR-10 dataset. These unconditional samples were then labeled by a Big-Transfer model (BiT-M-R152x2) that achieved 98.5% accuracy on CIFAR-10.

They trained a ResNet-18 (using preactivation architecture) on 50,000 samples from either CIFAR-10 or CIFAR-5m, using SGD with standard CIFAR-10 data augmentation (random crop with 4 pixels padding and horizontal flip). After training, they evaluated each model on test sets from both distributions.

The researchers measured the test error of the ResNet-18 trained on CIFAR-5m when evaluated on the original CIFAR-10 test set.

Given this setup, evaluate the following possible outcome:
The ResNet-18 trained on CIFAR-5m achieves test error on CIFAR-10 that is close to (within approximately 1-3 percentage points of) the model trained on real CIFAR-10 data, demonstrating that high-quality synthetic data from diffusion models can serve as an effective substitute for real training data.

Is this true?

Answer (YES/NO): NO